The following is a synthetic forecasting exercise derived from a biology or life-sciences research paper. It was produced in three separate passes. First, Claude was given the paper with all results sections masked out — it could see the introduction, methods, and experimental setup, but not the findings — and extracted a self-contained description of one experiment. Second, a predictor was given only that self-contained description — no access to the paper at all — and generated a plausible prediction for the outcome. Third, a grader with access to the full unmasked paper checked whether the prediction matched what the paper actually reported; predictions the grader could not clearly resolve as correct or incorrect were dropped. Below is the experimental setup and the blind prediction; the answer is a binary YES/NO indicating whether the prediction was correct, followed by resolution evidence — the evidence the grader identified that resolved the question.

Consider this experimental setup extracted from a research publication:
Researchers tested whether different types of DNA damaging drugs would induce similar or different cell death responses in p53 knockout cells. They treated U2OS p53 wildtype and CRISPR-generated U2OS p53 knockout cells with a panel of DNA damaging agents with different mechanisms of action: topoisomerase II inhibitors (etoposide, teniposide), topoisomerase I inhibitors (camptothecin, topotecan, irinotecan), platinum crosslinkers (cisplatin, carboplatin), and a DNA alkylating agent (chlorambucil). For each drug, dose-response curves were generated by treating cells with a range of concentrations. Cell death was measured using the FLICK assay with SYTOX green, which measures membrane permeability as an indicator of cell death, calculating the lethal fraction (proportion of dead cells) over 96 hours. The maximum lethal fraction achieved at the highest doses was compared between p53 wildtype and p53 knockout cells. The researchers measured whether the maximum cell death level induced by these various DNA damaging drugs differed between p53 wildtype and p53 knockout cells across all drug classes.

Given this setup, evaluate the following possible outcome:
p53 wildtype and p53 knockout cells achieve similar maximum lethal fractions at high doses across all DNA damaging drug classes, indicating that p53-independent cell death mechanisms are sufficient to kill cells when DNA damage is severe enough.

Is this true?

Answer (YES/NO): YES